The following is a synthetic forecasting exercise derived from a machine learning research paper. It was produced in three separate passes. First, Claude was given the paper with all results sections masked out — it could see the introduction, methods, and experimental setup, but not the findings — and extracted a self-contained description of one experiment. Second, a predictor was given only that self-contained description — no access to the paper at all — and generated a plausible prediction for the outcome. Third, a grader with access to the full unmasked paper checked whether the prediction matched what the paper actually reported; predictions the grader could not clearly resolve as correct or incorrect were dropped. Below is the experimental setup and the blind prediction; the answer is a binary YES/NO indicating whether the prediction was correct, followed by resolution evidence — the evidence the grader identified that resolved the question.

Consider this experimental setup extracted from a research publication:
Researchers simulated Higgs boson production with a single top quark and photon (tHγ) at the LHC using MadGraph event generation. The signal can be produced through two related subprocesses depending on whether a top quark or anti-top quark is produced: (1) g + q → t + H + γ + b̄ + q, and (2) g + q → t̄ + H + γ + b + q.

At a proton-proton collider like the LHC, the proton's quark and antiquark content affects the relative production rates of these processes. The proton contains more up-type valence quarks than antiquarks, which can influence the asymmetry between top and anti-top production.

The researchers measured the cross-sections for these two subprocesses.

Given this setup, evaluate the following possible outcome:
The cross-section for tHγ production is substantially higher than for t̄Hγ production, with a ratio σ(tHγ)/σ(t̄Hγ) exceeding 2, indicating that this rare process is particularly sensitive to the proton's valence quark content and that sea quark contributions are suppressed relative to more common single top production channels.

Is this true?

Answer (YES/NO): NO